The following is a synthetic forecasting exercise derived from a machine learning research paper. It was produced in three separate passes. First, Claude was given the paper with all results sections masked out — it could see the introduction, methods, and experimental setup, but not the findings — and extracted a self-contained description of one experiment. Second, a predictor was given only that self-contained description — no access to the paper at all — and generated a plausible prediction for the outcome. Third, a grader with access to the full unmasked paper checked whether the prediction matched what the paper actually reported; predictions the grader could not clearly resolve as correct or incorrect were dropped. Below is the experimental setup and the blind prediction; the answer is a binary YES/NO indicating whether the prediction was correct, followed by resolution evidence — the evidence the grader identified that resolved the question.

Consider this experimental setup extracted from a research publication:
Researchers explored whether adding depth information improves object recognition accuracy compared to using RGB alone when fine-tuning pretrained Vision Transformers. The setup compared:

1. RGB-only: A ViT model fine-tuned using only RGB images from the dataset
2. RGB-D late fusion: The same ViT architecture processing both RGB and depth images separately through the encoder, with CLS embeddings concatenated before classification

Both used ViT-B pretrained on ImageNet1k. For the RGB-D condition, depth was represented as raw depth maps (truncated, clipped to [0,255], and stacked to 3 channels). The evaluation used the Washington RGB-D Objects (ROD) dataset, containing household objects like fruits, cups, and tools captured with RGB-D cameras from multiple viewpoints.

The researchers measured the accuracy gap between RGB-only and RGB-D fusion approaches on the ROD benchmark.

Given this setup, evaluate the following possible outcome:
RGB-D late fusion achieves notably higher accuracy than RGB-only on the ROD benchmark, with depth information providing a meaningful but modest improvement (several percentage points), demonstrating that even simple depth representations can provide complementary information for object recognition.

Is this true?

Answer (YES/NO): NO